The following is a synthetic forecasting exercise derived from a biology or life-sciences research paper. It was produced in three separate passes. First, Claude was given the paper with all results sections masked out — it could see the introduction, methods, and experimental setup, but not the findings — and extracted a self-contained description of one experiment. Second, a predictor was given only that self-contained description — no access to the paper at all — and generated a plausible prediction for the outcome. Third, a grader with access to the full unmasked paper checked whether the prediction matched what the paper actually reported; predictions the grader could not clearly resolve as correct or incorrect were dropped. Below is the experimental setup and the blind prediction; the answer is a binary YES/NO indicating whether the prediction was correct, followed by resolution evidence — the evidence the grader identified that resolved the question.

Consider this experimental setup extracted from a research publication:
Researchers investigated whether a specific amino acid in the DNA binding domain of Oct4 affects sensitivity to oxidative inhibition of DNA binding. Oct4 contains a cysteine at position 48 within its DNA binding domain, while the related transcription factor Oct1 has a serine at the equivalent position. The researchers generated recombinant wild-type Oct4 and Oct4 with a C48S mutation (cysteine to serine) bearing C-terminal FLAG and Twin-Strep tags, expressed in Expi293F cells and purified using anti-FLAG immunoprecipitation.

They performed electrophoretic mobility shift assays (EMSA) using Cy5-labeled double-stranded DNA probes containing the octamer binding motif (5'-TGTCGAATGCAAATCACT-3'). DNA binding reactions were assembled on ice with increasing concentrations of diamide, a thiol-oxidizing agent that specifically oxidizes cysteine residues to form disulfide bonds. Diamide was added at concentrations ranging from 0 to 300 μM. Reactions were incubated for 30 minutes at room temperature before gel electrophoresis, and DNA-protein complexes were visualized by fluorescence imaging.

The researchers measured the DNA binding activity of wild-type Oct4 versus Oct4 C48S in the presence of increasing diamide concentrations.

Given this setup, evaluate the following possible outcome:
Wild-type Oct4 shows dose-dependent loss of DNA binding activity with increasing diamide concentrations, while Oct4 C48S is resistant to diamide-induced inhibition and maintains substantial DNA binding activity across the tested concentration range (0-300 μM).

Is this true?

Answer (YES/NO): YES